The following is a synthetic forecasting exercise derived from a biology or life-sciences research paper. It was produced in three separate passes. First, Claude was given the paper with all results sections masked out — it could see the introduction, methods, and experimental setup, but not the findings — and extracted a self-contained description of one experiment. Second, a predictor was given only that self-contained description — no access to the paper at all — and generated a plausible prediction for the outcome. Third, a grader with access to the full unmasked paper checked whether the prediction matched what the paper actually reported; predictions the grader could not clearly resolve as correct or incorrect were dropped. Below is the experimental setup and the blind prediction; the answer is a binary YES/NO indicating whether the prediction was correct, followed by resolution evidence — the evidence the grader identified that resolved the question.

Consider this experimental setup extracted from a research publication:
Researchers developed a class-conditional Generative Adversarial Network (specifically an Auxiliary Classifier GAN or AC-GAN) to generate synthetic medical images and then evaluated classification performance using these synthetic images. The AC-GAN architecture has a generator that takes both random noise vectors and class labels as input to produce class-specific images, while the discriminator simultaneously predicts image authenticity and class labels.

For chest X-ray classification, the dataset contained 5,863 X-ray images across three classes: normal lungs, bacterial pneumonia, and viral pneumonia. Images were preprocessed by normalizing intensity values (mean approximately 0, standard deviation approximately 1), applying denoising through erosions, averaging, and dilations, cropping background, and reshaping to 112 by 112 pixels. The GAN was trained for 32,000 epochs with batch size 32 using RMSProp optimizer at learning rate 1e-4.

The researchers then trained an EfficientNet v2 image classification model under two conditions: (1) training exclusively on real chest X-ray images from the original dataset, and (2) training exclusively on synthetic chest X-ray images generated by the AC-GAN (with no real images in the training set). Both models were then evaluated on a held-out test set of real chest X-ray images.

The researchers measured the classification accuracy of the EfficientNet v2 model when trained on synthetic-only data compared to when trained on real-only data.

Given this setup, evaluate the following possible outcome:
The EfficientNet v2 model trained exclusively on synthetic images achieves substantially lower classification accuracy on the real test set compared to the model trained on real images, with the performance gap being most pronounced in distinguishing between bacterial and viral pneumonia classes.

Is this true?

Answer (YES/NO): NO